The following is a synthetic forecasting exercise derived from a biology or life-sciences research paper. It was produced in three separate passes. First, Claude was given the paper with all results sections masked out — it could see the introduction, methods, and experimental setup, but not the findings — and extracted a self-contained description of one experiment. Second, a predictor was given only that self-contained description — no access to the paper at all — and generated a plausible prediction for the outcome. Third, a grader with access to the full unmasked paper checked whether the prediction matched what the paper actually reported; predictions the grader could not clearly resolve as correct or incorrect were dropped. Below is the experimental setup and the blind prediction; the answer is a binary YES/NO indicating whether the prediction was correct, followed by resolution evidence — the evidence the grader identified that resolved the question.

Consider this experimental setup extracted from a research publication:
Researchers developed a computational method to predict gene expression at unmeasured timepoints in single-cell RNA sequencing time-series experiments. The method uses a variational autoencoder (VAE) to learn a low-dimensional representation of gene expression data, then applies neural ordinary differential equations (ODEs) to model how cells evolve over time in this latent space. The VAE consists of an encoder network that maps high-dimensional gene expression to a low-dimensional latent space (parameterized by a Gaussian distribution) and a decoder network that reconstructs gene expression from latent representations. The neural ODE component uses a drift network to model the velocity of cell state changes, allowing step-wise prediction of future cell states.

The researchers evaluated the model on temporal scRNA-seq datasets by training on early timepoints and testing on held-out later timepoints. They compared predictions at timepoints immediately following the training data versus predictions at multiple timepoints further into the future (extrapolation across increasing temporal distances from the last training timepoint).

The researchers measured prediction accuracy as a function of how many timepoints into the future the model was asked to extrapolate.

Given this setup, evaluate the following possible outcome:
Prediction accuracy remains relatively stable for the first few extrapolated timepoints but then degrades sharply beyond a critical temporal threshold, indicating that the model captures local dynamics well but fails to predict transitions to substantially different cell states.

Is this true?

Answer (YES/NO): NO